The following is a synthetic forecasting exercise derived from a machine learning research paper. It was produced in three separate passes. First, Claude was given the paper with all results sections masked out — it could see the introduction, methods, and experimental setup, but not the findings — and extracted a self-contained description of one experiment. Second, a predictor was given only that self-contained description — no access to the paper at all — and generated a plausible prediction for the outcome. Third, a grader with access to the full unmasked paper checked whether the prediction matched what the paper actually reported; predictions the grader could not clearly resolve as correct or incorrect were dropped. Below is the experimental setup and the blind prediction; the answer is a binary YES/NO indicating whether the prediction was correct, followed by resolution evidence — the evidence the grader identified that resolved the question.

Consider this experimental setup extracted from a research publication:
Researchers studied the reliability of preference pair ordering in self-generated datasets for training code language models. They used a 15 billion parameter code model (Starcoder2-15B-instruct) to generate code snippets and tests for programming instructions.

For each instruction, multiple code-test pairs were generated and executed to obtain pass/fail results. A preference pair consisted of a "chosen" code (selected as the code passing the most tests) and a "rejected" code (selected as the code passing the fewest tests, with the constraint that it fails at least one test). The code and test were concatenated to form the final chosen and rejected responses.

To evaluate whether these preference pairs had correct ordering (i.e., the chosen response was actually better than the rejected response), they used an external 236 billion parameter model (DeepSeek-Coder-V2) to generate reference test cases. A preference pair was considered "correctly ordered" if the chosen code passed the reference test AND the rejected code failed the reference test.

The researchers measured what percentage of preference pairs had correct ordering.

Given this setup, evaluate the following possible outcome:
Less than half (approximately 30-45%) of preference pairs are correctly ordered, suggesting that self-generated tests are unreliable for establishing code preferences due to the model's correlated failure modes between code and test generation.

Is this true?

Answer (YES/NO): YES